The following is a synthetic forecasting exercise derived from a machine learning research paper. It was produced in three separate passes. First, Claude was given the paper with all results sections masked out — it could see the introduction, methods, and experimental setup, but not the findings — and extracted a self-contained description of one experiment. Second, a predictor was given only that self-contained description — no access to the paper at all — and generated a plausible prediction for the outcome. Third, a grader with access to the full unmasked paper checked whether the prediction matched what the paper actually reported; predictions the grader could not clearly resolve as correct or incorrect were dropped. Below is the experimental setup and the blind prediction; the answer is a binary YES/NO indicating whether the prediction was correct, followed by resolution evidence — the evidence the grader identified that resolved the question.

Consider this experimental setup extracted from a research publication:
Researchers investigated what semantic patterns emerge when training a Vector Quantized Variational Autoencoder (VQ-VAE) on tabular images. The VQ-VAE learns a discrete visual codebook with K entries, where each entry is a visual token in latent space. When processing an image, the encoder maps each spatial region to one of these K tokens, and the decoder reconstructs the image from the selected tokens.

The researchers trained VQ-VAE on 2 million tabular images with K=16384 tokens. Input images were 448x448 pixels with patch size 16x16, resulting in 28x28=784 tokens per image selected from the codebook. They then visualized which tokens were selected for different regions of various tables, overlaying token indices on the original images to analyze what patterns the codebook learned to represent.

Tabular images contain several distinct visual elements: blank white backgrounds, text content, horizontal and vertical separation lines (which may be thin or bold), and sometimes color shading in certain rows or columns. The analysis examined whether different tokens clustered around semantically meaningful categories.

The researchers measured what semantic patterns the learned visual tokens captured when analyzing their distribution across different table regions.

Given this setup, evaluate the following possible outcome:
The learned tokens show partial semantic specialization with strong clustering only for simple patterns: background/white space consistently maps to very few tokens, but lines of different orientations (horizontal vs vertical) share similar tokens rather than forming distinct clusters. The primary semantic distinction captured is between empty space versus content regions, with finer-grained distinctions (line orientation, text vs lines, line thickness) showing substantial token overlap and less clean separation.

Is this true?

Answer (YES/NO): NO